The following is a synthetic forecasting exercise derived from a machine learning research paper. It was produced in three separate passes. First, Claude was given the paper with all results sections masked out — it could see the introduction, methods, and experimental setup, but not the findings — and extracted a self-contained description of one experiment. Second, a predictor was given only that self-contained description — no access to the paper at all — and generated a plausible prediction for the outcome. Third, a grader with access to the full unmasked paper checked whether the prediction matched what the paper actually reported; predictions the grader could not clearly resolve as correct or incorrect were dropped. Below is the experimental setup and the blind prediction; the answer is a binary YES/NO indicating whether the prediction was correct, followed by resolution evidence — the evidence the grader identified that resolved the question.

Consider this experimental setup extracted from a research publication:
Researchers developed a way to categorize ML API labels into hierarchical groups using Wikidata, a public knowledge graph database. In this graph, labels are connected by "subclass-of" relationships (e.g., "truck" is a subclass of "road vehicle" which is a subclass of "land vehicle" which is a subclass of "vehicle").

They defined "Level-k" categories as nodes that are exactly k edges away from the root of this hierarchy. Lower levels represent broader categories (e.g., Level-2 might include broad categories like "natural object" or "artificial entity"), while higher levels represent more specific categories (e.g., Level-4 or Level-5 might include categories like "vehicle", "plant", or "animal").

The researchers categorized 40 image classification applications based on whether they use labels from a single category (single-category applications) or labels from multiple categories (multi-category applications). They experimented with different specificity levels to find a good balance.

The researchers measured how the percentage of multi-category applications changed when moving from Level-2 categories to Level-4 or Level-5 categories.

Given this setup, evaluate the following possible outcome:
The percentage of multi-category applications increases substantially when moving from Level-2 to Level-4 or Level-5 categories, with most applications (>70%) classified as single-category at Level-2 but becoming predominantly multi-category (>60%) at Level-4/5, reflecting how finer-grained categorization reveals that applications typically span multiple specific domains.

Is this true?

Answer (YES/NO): NO